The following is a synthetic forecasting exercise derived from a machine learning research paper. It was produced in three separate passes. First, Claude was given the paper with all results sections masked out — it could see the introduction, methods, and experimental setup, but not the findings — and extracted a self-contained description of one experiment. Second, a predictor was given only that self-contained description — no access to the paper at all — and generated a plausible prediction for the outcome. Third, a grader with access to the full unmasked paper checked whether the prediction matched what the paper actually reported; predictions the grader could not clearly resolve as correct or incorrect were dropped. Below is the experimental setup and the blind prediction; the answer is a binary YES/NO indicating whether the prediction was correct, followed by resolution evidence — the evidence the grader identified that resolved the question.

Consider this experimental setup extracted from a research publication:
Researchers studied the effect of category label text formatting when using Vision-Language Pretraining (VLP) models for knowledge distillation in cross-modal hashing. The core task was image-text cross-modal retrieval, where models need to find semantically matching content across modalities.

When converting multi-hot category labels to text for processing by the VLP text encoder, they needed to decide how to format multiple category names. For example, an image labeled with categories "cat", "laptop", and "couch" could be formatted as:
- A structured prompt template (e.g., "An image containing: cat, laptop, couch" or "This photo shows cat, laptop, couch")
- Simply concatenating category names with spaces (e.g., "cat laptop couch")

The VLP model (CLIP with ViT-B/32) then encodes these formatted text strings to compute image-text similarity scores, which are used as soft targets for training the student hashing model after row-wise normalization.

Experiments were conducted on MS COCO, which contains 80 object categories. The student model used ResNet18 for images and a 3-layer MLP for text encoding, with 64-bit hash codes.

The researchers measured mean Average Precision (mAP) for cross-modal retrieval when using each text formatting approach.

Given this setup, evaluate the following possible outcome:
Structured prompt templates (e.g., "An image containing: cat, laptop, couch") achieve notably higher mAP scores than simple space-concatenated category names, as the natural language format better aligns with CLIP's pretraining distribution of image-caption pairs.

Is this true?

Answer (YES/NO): NO